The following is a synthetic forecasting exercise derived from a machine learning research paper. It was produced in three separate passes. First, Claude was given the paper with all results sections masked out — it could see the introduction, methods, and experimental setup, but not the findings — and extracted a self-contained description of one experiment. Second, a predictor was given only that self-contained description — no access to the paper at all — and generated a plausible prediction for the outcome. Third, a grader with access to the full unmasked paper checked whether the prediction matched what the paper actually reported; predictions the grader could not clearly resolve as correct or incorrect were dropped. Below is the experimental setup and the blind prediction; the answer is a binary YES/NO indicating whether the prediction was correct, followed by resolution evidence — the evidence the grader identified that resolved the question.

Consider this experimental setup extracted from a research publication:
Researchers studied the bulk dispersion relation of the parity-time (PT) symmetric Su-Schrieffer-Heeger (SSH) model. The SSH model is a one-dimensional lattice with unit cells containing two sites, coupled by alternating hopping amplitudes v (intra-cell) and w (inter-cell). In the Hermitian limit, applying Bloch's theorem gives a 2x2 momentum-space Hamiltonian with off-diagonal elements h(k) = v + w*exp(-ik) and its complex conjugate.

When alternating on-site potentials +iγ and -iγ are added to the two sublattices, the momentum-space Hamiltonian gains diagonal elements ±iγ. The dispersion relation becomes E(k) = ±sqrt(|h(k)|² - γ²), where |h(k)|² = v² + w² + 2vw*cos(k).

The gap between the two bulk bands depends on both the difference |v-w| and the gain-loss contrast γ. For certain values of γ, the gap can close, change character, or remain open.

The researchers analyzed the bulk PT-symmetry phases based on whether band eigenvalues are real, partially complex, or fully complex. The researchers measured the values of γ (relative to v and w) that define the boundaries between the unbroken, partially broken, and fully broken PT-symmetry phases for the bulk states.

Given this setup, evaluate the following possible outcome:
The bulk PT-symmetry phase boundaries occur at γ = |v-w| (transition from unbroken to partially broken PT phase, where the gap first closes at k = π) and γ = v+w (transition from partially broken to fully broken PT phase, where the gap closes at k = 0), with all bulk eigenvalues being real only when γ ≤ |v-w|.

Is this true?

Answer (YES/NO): YES